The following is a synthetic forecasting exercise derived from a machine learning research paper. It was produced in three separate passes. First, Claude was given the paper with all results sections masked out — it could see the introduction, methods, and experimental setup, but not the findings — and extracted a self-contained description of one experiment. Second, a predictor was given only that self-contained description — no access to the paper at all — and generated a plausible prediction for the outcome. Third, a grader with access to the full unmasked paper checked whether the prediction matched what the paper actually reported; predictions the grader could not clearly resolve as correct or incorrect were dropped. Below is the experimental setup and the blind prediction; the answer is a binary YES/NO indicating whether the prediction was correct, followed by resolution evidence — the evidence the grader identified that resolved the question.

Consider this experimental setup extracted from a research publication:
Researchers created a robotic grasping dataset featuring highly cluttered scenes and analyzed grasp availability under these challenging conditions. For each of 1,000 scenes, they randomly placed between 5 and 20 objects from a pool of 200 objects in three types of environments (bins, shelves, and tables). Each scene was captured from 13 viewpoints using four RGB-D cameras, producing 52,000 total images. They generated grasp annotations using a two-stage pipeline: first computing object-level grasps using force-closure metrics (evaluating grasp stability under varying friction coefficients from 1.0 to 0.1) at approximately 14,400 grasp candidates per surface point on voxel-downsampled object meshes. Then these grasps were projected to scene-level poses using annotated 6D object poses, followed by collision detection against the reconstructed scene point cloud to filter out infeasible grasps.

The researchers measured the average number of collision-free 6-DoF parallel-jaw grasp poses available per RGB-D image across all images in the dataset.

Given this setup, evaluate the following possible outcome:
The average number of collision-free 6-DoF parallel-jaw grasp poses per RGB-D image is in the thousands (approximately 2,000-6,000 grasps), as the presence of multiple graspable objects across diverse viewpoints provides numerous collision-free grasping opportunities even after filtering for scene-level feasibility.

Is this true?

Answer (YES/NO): NO